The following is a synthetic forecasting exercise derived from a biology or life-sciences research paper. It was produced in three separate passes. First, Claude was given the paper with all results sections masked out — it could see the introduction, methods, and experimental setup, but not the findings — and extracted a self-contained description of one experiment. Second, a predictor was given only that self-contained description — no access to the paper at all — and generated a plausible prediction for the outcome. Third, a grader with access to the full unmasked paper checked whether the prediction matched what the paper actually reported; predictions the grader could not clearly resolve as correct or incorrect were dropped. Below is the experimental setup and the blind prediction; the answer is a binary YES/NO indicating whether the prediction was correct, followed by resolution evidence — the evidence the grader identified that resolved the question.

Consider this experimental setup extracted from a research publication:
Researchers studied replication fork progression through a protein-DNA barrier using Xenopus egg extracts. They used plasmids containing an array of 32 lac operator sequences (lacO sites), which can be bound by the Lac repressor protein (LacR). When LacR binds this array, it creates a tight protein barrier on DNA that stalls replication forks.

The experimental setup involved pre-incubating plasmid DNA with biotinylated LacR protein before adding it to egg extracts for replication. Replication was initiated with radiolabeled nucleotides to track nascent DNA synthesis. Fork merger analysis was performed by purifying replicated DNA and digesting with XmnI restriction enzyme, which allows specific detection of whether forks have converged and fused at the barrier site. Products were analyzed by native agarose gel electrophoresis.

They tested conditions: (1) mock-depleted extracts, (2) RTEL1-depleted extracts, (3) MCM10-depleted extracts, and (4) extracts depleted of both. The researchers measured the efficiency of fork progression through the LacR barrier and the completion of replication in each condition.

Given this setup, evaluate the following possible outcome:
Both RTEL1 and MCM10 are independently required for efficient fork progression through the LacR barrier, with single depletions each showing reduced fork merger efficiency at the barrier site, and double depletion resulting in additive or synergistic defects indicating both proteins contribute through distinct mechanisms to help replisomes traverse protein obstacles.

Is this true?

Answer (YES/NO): NO